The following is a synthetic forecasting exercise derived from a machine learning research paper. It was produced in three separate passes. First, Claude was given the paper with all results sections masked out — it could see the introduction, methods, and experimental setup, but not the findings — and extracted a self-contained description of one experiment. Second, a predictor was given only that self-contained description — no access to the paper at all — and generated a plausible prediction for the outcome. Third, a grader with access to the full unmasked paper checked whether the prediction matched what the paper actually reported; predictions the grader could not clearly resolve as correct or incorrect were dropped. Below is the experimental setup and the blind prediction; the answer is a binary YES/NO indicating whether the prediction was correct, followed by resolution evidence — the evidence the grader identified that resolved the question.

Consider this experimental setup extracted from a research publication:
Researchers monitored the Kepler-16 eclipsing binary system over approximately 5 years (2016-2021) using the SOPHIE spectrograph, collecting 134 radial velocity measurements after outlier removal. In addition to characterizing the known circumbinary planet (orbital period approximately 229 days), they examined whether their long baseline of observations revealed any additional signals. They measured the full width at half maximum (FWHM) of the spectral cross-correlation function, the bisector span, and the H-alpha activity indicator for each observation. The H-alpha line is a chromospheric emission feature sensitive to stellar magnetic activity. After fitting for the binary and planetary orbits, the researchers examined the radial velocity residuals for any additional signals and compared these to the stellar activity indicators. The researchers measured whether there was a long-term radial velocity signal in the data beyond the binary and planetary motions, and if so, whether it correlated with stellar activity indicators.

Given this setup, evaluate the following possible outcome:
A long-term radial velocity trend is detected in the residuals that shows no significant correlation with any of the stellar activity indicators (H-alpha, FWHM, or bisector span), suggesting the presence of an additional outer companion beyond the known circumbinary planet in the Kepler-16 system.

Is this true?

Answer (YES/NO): NO